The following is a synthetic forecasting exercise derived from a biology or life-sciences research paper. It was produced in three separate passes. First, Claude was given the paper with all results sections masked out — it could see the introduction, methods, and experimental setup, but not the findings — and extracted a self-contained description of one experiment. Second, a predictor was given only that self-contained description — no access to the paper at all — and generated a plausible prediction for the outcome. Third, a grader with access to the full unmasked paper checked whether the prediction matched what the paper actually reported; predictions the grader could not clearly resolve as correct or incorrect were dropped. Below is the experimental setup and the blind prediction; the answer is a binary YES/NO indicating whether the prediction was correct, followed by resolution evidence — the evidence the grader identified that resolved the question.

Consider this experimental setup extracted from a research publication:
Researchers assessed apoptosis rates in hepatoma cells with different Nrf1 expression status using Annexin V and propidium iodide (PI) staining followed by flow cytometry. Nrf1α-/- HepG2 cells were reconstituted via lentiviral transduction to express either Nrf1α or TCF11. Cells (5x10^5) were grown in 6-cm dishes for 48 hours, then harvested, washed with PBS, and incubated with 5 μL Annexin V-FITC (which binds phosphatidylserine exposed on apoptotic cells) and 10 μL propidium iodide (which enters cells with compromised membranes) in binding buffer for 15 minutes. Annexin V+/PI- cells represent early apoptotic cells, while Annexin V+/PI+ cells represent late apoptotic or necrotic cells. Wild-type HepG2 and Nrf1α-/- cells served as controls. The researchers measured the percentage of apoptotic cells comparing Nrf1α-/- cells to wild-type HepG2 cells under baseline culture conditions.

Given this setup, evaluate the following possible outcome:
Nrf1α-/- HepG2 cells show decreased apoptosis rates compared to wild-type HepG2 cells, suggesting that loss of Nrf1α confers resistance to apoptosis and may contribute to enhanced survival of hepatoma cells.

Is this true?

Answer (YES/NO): YES